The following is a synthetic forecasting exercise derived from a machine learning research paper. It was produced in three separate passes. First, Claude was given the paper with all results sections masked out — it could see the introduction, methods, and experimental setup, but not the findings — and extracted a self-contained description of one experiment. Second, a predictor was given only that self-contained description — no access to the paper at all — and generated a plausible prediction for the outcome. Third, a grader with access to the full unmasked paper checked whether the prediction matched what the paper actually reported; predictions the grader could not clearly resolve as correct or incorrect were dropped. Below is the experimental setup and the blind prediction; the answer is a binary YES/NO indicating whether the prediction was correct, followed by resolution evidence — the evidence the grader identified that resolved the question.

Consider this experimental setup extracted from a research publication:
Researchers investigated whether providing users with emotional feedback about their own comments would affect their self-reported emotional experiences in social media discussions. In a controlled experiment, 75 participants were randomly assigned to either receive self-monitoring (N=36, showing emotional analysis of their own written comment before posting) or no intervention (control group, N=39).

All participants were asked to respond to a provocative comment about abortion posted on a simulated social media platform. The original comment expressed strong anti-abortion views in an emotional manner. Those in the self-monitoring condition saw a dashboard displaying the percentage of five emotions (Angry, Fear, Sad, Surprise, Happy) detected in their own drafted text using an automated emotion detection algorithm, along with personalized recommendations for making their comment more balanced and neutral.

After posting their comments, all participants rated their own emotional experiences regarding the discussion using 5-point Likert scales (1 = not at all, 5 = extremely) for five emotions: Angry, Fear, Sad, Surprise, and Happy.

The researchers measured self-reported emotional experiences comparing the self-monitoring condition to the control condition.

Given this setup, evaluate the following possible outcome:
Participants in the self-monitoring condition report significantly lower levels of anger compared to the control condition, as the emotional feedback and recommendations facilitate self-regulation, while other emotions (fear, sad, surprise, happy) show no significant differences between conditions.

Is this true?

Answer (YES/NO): NO